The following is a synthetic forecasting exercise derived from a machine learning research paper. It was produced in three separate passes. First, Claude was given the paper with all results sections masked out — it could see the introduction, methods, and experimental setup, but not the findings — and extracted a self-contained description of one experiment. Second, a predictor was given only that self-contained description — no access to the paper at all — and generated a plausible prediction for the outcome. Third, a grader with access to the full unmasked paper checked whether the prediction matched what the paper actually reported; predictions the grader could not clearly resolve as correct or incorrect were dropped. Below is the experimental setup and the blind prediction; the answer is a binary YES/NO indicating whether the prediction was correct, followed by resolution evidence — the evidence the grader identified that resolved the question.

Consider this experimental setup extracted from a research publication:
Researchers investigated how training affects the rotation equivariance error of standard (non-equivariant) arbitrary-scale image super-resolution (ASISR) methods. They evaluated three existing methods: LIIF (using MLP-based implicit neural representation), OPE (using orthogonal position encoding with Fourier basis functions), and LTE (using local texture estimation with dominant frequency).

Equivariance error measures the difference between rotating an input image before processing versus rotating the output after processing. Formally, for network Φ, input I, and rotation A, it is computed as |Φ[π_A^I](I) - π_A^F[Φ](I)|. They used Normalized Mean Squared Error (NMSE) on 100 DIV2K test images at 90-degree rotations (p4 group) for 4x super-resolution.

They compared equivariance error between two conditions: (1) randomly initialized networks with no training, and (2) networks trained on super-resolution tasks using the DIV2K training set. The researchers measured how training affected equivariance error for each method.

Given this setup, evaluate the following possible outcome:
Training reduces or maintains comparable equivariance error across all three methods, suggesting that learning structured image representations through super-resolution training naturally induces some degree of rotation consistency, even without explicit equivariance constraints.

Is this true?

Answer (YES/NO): YES